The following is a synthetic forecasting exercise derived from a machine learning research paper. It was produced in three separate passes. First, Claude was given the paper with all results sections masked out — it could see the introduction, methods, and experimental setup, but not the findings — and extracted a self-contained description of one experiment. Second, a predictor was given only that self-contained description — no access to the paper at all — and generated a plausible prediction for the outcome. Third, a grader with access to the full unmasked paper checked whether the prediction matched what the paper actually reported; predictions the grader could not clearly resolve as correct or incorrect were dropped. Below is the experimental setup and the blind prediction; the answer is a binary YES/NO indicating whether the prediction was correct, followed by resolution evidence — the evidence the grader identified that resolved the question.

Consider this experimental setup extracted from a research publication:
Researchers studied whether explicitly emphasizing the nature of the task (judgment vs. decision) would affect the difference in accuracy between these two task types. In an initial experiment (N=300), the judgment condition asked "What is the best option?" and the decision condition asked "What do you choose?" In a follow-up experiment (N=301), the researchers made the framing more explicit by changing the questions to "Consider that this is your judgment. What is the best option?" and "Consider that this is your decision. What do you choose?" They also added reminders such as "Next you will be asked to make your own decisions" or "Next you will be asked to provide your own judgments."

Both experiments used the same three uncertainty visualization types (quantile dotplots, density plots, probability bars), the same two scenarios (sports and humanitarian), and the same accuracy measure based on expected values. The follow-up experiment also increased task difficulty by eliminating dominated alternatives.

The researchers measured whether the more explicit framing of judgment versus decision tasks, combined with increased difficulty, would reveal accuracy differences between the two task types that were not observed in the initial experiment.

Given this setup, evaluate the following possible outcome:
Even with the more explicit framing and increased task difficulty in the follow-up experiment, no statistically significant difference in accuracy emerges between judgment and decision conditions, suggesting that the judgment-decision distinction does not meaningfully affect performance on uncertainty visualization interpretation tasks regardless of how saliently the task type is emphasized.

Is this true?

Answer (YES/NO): NO